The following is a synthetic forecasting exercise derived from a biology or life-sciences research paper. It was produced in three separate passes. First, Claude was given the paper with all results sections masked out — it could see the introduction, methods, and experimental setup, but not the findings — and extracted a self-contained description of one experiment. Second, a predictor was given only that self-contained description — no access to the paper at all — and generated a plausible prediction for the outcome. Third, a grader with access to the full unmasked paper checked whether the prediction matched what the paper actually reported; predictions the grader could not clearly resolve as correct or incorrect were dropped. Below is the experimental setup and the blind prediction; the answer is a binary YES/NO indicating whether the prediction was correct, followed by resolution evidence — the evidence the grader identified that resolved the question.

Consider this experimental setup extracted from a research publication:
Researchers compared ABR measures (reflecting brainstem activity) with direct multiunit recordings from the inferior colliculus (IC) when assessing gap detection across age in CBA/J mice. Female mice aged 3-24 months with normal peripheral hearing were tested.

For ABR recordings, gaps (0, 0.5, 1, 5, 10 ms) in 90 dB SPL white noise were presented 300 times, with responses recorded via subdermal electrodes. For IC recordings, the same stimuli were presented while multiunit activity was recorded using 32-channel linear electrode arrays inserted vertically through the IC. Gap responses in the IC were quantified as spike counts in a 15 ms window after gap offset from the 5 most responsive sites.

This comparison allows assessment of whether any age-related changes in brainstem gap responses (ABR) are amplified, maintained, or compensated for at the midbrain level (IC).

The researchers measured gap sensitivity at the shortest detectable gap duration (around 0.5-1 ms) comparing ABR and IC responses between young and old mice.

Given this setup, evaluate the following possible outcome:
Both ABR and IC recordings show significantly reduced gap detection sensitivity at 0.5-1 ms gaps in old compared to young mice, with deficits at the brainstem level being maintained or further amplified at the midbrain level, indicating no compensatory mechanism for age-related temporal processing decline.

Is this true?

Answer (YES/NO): NO